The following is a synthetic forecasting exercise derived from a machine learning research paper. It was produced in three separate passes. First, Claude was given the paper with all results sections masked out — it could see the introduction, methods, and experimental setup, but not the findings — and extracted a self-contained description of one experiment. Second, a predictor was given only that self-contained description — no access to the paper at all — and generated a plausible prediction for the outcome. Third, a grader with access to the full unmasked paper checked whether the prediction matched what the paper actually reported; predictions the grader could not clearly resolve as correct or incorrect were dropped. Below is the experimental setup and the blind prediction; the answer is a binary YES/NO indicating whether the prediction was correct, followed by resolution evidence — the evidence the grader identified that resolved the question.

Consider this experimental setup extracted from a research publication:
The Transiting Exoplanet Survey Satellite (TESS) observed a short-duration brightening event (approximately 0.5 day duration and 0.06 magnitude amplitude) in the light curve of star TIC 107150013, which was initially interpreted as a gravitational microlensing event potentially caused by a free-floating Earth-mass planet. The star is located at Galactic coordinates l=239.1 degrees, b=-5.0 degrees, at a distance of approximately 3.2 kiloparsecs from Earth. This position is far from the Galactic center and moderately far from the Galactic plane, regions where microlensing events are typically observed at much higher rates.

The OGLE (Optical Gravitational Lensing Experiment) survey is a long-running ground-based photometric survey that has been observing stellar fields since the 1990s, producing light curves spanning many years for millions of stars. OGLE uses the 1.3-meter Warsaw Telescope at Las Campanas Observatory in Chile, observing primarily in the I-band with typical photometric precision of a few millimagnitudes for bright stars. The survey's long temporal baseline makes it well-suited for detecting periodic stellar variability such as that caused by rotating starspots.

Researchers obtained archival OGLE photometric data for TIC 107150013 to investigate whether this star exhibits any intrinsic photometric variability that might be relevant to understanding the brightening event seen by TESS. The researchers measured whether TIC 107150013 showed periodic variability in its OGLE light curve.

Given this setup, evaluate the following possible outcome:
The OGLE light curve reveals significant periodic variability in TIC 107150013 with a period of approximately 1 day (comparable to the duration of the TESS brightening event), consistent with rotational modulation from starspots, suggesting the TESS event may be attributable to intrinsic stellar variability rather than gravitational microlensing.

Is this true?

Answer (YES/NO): NO